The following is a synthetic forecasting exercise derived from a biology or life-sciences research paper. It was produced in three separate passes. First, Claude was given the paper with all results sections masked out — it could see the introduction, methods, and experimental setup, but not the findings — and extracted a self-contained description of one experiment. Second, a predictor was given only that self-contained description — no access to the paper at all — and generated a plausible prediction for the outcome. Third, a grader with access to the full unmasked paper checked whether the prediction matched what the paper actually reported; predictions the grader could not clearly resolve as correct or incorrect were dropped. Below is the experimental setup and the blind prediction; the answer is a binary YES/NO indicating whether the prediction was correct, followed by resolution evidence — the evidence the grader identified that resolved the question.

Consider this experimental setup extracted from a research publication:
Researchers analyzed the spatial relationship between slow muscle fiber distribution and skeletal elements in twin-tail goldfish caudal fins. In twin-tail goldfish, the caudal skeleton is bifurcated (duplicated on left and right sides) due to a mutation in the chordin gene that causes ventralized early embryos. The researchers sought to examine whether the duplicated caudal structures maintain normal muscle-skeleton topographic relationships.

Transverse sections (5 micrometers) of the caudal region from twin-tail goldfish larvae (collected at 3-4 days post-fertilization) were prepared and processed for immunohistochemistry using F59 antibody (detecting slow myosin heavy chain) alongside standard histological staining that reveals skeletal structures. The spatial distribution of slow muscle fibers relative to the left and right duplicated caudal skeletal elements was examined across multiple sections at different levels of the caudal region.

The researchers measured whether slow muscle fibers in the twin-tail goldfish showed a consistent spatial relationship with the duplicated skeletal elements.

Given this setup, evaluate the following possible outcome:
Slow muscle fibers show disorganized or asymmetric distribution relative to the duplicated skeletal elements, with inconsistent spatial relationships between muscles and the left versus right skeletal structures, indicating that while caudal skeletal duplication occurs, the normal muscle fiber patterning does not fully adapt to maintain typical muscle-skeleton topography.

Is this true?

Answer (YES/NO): NO